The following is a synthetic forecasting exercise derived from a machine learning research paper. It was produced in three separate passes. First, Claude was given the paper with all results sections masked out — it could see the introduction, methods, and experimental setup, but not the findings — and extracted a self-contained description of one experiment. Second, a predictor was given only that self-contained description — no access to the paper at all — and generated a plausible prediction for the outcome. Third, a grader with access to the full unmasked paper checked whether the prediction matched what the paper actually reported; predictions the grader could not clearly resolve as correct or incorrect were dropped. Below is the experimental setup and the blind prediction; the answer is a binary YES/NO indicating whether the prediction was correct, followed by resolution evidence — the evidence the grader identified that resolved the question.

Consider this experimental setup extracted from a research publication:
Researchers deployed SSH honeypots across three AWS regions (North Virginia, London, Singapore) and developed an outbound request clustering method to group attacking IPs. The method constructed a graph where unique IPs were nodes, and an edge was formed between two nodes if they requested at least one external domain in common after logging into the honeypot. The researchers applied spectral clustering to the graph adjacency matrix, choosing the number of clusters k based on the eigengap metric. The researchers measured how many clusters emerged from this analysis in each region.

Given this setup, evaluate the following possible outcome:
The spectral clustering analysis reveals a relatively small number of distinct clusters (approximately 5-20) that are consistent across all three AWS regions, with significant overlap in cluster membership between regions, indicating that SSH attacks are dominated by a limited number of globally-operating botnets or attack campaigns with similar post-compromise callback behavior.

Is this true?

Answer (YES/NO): NO